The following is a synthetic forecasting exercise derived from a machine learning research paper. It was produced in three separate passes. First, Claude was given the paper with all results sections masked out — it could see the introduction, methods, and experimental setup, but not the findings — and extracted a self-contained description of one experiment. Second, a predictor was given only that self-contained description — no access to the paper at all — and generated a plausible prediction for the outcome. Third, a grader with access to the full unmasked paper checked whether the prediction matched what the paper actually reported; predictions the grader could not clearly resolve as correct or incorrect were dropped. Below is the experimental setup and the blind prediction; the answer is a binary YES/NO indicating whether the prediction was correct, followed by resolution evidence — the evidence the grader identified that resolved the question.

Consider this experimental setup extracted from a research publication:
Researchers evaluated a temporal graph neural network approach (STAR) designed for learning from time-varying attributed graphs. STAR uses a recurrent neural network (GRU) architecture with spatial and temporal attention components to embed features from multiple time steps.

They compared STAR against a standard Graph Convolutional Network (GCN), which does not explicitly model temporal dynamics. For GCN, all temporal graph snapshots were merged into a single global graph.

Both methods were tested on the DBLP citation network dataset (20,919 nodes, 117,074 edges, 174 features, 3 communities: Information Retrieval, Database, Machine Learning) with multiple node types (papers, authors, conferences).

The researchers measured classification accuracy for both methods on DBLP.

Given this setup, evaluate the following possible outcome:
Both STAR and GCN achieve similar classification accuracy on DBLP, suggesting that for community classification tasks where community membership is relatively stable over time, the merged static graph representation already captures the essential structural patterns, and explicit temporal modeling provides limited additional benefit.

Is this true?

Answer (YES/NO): NO